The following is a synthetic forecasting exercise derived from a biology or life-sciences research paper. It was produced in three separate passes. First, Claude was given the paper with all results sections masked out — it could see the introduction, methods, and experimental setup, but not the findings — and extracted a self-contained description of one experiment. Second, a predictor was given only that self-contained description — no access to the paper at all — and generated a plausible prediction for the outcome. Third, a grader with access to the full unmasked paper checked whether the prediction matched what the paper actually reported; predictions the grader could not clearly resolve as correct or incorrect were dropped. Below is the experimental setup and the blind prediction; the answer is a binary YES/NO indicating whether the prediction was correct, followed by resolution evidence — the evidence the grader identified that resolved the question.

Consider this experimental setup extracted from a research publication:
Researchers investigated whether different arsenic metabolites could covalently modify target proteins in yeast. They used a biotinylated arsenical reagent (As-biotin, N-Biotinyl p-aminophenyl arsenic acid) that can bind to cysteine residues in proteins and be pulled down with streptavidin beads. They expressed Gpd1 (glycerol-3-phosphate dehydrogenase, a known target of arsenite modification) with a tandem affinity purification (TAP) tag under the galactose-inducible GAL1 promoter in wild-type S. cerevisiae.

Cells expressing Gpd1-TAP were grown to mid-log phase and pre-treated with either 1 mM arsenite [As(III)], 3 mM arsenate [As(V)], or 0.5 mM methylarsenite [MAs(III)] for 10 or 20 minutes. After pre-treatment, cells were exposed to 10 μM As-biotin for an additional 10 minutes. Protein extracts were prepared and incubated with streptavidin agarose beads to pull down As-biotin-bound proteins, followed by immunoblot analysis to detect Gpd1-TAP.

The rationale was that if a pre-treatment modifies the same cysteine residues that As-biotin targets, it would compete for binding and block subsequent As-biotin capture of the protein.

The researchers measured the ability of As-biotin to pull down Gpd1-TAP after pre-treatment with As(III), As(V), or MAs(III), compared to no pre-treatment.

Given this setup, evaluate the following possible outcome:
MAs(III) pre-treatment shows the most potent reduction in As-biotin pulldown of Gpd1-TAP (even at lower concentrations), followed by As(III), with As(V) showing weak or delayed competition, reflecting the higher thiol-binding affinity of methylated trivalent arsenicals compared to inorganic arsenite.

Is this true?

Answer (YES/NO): NO